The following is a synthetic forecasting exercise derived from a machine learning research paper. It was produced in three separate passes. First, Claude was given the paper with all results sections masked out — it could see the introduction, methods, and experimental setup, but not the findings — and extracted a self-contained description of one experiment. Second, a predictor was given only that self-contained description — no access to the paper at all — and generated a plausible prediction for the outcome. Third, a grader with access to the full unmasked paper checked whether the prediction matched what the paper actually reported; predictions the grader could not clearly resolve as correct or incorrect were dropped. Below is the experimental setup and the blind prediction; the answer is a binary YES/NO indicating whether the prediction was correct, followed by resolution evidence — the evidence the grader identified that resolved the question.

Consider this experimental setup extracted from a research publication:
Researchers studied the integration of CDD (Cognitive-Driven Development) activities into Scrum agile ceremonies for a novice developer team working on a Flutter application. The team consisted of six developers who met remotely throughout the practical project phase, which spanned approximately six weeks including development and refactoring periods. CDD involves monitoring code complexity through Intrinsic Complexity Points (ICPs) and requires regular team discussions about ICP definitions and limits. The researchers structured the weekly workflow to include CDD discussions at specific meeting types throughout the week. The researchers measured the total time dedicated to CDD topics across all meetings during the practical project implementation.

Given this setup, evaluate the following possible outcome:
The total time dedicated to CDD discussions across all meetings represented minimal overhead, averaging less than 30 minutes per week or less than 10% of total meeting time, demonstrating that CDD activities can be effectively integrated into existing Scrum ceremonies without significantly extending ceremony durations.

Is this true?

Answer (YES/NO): YES